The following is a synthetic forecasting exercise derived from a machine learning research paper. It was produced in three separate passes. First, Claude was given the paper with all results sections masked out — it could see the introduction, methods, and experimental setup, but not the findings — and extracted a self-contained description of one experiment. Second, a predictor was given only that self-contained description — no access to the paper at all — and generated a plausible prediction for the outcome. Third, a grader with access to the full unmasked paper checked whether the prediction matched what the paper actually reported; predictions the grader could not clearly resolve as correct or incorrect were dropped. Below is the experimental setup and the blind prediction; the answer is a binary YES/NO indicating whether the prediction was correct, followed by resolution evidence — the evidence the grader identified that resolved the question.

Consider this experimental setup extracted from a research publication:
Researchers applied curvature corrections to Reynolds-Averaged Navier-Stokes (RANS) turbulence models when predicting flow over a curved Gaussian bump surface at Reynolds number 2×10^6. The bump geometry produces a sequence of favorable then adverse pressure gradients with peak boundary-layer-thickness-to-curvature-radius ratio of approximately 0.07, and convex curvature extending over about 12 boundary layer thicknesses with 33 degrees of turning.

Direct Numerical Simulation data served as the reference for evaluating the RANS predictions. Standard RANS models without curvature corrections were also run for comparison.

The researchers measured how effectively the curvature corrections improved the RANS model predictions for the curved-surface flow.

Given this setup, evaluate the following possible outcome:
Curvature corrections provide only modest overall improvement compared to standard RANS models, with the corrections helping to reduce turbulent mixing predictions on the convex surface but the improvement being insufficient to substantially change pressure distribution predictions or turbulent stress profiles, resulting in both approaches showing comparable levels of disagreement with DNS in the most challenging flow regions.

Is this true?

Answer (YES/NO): YES